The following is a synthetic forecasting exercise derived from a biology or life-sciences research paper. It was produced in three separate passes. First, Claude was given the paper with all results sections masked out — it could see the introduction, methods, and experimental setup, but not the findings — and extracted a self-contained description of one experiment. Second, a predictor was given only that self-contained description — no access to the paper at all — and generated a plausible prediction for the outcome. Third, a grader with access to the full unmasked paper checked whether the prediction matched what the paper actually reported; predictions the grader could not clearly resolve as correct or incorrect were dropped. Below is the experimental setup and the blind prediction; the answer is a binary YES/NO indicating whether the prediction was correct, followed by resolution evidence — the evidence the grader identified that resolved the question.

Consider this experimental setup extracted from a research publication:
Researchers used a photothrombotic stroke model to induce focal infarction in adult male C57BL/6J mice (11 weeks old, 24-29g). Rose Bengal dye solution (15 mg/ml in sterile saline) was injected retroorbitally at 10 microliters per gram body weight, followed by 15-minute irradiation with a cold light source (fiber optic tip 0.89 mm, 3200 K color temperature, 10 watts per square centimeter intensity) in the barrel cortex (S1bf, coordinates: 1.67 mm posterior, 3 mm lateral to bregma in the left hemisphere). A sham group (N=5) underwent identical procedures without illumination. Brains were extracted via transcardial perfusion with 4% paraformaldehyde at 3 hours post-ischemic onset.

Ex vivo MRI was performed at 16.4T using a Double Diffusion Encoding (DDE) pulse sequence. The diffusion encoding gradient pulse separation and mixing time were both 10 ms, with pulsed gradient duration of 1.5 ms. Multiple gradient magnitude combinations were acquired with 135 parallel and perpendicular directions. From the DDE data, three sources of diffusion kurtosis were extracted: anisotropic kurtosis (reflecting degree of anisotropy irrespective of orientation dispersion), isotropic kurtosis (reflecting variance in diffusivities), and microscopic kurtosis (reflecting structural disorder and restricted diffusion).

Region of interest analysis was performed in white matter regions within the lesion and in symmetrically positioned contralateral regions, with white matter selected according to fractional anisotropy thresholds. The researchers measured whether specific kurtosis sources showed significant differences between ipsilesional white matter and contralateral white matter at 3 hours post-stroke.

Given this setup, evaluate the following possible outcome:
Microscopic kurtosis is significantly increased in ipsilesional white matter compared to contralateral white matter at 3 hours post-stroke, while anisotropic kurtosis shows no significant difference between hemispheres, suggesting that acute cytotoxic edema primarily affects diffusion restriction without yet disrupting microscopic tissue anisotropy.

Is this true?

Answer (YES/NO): NO